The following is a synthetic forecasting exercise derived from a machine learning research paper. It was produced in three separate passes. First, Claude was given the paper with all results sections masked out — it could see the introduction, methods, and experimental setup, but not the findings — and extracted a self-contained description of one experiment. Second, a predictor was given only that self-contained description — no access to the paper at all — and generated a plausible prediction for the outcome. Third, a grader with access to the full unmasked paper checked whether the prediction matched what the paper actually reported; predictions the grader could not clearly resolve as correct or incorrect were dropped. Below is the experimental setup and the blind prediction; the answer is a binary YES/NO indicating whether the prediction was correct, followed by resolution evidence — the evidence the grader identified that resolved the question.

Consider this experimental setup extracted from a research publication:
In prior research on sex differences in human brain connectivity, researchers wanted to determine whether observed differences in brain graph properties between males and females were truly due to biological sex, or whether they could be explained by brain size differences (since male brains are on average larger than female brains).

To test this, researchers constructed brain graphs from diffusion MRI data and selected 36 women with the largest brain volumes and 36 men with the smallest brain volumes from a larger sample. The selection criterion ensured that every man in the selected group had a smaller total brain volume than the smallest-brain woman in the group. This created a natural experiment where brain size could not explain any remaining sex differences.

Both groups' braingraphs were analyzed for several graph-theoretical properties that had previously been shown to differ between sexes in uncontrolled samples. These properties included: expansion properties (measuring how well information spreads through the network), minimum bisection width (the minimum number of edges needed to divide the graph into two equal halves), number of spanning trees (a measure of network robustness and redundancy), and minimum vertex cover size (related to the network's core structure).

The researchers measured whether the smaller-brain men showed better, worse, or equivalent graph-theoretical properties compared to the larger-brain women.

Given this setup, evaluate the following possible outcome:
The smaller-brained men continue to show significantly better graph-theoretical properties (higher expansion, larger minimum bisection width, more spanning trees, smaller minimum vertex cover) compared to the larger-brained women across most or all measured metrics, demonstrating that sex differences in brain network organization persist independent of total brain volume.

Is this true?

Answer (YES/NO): NO